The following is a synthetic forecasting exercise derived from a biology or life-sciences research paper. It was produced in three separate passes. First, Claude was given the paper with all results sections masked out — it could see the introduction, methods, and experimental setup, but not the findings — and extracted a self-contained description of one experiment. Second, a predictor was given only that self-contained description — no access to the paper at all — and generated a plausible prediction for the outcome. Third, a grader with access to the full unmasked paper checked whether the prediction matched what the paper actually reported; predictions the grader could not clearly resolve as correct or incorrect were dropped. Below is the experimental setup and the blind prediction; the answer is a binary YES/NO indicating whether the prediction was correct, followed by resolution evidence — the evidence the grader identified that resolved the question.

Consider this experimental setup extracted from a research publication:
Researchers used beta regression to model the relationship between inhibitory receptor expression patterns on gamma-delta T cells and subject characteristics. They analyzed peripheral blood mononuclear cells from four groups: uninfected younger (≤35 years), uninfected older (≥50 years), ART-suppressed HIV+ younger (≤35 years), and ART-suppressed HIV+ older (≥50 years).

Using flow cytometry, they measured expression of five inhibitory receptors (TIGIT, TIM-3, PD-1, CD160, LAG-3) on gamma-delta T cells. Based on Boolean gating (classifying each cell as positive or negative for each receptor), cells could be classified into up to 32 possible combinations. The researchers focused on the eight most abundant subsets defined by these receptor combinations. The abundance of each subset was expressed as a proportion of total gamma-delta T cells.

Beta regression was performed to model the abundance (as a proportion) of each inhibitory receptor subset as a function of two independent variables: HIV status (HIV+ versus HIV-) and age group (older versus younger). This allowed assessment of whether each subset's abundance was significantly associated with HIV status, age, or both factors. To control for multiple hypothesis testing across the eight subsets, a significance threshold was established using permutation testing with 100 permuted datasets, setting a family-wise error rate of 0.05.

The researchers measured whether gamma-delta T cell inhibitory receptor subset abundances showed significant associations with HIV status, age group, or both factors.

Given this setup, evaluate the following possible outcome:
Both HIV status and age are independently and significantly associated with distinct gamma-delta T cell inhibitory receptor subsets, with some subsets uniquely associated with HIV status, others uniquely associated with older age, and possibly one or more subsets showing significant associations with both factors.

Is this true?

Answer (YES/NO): NO